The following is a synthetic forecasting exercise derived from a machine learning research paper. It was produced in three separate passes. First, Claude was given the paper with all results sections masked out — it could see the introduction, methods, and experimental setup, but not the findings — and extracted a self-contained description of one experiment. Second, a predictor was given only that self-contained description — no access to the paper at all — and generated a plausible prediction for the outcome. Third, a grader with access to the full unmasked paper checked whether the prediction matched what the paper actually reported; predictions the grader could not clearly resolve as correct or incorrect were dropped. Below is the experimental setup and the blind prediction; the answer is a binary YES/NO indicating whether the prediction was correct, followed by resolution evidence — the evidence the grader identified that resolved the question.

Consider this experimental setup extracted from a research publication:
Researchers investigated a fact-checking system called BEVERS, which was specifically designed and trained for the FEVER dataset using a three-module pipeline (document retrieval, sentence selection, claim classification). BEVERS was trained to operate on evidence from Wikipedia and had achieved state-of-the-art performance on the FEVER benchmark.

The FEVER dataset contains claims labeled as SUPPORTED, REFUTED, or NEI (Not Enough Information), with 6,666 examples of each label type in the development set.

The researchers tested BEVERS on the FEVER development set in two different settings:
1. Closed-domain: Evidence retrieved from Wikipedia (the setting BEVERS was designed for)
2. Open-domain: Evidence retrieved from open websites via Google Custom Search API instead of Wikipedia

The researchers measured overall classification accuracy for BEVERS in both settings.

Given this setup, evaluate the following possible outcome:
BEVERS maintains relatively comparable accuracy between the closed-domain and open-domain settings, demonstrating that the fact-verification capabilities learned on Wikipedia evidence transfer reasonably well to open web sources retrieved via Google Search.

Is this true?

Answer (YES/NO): NO